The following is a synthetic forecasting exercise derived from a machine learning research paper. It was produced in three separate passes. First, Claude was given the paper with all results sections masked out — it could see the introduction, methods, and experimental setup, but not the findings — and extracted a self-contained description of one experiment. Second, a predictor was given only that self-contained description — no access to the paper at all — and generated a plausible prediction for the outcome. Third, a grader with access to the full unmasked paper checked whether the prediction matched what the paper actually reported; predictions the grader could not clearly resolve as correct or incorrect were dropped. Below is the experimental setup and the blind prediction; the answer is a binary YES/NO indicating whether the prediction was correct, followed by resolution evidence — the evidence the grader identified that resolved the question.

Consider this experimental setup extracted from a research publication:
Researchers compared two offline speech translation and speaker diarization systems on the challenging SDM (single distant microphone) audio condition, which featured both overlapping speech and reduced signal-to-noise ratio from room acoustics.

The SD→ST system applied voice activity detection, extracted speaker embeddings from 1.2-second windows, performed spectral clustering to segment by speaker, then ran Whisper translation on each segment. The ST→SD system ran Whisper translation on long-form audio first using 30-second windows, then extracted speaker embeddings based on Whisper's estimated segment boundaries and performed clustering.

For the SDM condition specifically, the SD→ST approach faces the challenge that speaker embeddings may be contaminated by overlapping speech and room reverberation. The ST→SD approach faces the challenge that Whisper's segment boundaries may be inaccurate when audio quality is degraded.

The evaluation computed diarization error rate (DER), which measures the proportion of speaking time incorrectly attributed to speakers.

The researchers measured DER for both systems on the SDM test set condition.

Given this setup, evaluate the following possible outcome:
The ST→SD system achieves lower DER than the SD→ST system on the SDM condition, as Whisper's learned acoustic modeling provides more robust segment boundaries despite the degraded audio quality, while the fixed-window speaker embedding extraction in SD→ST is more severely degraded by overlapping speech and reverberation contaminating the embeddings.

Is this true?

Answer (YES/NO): YES